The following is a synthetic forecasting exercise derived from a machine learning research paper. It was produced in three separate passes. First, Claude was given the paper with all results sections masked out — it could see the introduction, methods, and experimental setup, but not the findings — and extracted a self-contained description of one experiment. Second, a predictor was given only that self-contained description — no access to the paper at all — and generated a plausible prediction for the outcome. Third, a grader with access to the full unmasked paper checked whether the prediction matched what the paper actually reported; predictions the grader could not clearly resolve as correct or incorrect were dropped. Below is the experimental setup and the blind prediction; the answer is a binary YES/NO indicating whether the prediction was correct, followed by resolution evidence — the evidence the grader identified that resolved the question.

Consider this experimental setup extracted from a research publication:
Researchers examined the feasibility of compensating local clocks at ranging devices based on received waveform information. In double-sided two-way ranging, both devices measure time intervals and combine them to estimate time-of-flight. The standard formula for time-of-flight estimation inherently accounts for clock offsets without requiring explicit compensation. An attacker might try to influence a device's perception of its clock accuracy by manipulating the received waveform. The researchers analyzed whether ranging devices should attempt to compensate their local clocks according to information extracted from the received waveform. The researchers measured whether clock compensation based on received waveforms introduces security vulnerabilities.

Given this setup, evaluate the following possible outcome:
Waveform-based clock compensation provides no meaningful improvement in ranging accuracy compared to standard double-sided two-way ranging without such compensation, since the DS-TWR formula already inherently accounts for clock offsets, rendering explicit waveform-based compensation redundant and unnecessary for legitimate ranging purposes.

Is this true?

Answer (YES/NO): YES